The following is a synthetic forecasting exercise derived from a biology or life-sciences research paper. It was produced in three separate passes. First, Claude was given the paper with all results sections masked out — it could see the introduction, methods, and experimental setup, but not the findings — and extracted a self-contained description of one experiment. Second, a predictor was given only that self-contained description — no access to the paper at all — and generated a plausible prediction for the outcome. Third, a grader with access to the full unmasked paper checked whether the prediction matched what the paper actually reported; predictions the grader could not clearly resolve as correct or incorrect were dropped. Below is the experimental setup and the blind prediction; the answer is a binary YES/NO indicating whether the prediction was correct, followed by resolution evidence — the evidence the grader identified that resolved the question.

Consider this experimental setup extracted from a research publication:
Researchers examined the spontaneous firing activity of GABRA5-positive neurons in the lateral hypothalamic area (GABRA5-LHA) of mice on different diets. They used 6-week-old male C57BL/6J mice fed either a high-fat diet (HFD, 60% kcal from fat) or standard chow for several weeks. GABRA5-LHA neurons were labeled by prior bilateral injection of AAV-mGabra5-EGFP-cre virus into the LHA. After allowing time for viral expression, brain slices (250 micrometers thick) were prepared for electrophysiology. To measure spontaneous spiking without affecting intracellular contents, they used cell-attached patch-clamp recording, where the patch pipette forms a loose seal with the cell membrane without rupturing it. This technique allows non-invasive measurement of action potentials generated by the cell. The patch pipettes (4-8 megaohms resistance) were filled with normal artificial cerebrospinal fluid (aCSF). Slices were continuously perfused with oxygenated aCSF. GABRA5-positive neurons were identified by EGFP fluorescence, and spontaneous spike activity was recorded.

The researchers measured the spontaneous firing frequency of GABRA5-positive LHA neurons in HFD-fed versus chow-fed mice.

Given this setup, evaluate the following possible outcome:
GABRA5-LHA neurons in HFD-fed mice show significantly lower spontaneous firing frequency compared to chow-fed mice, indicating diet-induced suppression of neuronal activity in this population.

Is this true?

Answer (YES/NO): YES